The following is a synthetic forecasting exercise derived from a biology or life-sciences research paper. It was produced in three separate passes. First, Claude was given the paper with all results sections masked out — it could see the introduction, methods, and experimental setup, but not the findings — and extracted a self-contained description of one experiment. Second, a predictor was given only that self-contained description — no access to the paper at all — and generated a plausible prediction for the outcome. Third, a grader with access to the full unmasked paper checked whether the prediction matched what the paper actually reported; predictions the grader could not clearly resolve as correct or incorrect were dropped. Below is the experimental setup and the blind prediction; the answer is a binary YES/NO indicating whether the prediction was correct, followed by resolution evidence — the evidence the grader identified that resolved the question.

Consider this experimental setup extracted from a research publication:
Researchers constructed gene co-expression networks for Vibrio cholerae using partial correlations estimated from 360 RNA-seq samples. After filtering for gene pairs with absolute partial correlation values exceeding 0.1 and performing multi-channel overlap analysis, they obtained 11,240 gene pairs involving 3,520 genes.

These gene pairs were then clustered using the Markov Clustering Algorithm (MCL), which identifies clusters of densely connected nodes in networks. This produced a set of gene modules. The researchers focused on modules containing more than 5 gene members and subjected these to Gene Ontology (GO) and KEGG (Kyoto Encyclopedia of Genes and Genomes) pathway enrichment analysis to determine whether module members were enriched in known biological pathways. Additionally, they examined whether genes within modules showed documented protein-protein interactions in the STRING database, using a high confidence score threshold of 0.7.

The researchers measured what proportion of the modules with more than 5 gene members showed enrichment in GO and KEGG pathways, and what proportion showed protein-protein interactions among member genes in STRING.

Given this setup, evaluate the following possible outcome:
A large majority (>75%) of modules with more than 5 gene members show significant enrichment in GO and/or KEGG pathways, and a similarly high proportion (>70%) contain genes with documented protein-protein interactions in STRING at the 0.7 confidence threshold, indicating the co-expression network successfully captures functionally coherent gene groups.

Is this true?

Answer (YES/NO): NO